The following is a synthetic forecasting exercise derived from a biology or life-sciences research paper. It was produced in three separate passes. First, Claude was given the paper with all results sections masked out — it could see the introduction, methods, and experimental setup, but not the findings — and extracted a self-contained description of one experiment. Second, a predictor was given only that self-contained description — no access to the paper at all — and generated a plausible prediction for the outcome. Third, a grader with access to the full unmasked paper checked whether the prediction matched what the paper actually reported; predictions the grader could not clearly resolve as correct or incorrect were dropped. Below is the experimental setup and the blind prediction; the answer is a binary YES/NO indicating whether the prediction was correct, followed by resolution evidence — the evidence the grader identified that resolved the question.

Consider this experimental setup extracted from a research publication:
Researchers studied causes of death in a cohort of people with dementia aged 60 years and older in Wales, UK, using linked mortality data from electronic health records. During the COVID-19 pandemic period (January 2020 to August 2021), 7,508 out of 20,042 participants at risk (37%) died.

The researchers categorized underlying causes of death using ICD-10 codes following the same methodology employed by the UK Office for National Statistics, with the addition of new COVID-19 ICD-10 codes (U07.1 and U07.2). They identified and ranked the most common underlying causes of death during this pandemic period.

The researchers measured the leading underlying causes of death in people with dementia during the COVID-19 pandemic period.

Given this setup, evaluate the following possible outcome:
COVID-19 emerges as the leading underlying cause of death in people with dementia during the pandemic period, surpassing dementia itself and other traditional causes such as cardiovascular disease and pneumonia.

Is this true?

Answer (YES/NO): NO